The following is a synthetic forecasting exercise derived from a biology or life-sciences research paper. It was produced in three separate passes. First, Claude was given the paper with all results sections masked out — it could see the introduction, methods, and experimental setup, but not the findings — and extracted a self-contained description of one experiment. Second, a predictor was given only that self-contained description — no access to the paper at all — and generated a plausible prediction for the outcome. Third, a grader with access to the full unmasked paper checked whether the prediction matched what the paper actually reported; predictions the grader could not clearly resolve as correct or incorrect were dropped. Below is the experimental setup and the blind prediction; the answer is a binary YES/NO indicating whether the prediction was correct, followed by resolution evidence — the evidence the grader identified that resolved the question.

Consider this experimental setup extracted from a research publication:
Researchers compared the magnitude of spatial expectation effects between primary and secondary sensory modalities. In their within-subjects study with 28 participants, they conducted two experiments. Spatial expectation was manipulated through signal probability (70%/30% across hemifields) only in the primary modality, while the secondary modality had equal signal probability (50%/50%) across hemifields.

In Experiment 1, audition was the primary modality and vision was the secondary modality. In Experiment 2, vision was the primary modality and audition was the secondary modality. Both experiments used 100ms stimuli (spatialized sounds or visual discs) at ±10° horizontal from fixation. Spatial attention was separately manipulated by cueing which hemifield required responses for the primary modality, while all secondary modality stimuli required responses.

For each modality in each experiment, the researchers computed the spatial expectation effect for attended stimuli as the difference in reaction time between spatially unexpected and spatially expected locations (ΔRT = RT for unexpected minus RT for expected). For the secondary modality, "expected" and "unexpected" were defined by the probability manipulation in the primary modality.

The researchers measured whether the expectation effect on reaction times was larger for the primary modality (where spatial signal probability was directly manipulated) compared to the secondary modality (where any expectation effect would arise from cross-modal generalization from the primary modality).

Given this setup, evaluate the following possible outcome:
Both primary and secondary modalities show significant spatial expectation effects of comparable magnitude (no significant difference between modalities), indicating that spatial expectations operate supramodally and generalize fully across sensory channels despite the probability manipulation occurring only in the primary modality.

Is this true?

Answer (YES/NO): NO